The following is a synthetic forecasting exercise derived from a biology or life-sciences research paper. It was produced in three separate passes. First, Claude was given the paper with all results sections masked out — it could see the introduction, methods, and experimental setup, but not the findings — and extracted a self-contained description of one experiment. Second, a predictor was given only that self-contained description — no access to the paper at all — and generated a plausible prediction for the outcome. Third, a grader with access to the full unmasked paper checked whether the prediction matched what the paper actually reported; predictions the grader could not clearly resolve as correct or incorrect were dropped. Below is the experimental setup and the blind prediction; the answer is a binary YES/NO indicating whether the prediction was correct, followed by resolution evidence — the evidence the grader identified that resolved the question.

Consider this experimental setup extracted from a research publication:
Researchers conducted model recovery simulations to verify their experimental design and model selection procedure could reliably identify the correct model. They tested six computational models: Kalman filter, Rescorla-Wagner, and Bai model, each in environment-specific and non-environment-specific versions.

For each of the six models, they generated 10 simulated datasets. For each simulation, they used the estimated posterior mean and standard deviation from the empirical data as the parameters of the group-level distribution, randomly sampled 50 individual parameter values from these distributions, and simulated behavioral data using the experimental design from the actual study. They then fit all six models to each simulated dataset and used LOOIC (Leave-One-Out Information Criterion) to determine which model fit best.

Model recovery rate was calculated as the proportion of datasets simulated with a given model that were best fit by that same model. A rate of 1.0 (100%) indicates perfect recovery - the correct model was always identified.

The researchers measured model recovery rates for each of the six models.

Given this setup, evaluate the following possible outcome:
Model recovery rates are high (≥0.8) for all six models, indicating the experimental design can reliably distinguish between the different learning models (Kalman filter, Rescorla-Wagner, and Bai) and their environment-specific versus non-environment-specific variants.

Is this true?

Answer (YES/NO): YES